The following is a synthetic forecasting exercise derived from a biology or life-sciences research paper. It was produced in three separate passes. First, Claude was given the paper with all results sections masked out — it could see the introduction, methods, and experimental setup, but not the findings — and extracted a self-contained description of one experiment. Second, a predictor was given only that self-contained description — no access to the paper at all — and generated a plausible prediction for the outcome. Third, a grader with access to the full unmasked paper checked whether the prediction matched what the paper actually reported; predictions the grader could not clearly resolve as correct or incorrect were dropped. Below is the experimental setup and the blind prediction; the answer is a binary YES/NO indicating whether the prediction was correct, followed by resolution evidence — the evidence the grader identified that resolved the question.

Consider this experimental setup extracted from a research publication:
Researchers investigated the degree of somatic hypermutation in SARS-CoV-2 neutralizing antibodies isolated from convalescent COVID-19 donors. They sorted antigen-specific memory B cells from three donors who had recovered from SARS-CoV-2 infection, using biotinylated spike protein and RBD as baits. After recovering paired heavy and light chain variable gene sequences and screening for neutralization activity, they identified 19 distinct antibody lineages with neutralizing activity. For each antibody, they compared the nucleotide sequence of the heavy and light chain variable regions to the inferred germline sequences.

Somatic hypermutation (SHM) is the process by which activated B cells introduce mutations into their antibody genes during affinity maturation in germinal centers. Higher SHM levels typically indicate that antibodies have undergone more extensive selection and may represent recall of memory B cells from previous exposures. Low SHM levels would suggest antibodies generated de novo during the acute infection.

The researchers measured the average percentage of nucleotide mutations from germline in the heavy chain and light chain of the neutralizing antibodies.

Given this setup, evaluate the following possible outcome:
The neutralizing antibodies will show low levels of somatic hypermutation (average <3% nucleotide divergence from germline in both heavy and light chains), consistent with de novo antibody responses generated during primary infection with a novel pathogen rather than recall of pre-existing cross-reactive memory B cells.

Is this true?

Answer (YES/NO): YES